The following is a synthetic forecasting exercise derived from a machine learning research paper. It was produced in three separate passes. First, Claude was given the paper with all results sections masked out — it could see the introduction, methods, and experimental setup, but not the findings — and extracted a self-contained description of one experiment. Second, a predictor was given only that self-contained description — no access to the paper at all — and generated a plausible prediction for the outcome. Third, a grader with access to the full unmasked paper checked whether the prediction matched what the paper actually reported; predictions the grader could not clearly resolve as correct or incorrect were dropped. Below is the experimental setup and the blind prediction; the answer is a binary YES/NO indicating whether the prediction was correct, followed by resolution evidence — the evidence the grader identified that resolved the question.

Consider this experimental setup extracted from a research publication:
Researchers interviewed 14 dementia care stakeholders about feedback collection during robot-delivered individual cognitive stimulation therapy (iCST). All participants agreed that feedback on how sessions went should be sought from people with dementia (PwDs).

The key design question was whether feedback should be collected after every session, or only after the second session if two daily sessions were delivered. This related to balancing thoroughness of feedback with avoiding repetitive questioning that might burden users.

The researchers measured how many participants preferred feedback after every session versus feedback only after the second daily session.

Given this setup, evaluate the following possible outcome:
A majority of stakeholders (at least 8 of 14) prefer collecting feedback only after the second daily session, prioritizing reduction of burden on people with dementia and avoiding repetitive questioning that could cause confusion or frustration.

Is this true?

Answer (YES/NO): NO